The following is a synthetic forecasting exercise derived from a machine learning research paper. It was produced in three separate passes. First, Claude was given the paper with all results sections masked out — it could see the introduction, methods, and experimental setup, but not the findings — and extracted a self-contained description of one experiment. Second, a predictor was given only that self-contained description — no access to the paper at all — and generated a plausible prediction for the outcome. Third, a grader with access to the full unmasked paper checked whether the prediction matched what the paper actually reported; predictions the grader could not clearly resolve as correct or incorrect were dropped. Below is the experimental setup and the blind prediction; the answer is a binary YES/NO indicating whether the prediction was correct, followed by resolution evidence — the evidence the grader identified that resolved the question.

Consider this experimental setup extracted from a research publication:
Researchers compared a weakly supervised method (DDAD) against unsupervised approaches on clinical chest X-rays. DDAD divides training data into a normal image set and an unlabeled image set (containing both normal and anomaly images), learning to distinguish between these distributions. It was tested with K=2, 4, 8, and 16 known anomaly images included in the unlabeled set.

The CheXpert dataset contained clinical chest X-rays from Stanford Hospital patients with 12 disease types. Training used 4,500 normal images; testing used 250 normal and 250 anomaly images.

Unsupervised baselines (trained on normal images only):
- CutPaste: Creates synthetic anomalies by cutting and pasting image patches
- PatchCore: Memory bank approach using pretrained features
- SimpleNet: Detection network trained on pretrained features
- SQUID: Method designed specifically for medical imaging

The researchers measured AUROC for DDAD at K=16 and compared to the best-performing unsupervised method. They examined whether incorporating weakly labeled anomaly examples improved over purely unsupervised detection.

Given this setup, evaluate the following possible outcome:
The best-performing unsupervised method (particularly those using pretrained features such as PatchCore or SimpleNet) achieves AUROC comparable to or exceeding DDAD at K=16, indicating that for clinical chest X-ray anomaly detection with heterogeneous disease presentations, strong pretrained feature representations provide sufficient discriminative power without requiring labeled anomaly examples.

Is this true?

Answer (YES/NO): YES